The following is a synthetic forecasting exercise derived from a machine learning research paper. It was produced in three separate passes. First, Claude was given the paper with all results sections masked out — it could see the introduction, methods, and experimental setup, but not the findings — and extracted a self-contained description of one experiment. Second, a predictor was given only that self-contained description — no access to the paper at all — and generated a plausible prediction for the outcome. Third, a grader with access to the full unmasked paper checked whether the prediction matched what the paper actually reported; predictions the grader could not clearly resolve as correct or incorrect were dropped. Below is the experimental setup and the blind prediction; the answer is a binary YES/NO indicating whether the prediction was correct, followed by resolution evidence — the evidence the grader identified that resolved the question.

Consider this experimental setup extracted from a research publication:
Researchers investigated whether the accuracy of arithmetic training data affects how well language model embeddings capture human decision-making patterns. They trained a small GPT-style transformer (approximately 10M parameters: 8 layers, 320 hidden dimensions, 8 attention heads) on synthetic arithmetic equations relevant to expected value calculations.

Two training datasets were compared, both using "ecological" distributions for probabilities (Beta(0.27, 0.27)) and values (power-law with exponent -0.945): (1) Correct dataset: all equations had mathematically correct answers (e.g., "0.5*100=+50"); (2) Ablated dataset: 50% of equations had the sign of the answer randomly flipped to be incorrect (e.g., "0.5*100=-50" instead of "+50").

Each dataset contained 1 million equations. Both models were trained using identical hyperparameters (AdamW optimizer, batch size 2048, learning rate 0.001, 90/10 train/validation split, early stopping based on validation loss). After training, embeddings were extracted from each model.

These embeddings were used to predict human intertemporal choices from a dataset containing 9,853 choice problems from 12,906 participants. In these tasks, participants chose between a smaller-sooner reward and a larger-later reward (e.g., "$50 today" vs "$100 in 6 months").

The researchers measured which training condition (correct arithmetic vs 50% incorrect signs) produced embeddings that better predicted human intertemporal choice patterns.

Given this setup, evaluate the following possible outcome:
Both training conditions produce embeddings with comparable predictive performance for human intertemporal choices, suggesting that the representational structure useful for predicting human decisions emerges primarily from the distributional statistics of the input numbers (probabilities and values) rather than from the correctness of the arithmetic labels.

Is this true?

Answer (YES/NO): NO